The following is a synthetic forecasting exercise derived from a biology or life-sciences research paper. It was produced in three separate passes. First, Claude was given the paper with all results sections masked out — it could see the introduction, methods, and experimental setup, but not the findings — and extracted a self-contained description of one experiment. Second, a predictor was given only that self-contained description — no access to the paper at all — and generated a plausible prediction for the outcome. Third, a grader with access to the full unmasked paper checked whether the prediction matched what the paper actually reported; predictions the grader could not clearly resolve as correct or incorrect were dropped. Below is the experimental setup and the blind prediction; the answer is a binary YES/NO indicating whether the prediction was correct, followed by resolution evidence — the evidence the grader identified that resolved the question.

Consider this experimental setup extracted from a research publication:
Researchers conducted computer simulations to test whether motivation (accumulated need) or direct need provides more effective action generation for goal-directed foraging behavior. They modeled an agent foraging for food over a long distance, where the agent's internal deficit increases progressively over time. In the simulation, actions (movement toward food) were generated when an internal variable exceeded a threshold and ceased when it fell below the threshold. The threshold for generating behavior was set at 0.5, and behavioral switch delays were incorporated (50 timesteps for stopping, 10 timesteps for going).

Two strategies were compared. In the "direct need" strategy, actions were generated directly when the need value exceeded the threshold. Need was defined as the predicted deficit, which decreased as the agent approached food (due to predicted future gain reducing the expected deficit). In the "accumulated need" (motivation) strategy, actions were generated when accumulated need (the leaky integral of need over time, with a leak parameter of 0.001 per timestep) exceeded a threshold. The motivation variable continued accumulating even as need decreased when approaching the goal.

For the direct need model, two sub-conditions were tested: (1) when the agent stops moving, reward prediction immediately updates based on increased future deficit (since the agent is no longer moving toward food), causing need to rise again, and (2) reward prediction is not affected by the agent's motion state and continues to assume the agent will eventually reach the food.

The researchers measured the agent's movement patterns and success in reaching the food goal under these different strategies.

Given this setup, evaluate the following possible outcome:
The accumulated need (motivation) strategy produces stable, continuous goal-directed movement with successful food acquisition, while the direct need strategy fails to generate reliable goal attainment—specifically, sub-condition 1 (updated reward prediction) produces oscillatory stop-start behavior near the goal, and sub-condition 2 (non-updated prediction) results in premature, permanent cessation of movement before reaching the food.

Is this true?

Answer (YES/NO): NO